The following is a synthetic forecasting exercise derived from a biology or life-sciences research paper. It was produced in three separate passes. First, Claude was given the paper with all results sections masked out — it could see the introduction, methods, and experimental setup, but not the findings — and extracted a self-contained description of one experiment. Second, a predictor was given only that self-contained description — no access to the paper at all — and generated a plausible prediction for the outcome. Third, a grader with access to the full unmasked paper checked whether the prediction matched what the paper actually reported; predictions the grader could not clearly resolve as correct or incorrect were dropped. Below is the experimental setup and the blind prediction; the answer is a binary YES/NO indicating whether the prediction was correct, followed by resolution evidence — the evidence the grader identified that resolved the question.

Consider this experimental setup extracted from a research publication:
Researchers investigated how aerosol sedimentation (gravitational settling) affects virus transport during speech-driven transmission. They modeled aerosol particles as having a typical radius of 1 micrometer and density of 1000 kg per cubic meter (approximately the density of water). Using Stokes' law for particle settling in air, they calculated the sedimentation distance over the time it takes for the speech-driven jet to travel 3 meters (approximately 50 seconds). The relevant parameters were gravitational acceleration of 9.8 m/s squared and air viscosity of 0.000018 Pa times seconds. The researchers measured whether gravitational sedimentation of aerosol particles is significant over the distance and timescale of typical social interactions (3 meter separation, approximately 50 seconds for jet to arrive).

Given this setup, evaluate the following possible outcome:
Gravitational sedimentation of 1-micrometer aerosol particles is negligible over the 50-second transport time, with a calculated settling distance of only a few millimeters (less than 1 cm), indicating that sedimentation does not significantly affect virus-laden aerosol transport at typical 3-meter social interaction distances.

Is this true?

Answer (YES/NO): YES